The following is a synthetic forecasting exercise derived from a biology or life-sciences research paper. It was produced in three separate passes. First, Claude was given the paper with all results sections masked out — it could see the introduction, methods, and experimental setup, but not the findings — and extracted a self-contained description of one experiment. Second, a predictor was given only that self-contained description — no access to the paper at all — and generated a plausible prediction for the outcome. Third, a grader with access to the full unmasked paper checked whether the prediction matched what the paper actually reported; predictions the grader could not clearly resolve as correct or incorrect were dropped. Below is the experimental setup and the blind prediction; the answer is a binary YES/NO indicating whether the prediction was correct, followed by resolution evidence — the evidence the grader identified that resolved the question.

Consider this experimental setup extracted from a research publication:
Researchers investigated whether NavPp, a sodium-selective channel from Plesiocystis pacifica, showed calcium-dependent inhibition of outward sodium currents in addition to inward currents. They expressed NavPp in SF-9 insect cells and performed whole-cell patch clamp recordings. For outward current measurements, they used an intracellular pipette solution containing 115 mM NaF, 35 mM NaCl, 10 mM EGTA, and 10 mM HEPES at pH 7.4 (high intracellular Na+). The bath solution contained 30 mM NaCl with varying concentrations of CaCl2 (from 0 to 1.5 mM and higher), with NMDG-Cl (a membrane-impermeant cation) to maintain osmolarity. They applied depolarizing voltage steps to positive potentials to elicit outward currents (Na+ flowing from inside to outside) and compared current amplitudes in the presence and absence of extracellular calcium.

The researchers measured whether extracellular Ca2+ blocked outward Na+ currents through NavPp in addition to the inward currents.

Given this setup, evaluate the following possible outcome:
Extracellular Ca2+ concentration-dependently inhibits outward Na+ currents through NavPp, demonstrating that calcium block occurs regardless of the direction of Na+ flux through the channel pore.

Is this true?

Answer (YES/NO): YES